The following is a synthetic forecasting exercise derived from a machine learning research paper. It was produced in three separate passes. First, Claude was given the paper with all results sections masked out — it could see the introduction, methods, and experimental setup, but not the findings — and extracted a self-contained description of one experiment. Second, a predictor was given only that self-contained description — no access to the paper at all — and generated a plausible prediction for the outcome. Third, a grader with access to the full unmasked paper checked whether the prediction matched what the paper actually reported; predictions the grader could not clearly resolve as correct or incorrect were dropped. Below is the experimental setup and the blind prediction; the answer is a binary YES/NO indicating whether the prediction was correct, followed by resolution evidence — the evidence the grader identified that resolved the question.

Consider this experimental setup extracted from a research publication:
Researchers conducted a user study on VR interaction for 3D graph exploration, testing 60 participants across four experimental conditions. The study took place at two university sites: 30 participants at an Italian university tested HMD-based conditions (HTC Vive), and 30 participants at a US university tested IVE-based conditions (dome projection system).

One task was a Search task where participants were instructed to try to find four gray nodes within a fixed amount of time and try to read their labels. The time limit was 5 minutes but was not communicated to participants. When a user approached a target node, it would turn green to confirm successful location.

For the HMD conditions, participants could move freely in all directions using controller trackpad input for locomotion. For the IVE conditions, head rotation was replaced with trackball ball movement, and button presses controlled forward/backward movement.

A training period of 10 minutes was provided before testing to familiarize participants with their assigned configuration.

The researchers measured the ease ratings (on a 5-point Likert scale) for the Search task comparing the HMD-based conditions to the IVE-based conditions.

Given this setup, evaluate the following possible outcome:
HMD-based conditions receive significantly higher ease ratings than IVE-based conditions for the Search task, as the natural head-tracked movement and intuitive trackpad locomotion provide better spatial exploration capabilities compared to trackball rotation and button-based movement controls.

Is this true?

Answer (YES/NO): NO